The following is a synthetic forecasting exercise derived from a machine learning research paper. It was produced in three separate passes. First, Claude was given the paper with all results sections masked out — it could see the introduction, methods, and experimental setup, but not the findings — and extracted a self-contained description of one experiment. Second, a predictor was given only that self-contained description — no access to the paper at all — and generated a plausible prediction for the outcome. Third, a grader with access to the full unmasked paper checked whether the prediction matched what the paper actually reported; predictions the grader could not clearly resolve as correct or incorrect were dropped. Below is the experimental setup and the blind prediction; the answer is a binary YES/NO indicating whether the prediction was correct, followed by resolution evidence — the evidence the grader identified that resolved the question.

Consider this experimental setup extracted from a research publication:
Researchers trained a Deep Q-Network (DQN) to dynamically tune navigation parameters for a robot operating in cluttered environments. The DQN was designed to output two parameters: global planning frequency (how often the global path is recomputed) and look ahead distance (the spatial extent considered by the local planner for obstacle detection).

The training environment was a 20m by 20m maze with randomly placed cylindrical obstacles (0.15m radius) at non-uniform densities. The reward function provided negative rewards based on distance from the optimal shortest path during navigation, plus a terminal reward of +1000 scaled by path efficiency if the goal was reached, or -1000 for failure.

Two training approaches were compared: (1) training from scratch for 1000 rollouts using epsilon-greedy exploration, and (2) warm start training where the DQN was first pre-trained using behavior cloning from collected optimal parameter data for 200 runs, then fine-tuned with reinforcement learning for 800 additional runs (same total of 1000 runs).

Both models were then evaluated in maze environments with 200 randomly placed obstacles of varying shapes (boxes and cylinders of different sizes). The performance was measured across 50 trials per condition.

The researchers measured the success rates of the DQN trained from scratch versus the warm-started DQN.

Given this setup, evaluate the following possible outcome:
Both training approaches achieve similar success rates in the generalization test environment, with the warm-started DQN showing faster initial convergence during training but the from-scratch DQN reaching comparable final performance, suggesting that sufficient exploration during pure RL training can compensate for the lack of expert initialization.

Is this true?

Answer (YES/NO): NO